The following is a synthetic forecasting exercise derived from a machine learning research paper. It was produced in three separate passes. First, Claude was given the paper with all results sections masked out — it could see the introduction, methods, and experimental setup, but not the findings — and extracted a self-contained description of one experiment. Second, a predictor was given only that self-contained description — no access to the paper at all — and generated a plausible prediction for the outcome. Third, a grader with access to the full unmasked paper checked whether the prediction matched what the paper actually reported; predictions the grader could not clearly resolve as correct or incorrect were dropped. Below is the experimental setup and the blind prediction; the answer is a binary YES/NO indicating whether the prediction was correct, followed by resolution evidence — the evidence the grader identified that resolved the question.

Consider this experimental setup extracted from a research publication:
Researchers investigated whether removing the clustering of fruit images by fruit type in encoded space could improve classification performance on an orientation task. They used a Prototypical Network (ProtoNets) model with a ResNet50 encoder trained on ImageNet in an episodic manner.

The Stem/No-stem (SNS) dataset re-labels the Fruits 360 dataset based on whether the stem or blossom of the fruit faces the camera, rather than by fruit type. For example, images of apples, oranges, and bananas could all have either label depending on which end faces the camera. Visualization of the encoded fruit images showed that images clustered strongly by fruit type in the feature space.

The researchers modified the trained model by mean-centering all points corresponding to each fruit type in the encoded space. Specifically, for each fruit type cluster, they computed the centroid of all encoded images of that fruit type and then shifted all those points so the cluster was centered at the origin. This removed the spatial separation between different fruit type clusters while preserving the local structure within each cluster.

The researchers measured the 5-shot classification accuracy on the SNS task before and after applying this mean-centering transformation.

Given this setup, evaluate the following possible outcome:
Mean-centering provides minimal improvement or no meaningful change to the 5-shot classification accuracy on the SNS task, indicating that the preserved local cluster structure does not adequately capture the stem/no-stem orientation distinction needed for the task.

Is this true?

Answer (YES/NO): NO